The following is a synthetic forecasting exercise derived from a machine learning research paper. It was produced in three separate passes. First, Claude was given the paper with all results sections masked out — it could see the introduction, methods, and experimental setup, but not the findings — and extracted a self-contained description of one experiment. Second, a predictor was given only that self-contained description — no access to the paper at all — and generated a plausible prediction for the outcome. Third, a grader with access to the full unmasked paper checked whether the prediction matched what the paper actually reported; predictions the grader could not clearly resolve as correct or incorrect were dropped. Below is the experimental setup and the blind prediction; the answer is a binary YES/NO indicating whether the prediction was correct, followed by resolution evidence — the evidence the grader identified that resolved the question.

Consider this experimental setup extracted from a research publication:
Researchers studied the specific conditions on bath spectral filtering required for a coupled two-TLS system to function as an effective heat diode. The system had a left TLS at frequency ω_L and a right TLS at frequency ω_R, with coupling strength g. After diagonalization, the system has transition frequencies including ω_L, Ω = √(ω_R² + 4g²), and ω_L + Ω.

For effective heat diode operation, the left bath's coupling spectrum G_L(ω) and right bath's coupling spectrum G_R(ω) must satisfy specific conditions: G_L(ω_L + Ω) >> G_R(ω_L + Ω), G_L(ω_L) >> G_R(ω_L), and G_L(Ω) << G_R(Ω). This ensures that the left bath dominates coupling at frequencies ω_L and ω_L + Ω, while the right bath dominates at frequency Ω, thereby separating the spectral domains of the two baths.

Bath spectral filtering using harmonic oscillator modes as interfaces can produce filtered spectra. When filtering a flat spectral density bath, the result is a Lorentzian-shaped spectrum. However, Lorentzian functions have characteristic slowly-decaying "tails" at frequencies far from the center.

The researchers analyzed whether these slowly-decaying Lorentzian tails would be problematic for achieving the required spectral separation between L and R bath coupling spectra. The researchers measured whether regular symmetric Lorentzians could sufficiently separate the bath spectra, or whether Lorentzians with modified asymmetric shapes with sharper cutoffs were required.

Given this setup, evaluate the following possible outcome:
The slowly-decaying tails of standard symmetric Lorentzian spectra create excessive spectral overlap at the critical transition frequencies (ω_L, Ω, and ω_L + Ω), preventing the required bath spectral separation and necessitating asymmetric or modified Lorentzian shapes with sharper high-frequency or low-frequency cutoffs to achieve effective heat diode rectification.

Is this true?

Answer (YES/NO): YES